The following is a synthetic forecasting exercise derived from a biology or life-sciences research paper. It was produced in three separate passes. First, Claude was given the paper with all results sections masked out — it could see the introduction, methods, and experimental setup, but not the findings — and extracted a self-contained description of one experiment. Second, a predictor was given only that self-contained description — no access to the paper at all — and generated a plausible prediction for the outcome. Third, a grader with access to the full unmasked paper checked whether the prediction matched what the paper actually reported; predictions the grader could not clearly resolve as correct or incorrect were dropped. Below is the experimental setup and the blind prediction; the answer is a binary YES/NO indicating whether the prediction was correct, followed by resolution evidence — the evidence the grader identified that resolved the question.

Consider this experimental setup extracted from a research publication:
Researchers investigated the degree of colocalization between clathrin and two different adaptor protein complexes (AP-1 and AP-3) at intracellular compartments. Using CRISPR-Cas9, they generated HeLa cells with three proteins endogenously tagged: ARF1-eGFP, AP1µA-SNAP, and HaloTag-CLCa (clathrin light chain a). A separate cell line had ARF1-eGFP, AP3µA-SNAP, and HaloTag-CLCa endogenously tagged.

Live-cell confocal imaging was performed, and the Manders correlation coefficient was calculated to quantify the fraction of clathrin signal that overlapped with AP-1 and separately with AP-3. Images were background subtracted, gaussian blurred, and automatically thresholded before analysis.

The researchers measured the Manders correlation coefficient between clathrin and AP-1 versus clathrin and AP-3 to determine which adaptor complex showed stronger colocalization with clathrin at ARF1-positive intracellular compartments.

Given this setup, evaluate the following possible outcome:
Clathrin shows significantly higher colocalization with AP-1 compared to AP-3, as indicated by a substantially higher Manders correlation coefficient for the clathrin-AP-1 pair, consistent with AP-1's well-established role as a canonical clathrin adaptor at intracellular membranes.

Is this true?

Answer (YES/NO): YES